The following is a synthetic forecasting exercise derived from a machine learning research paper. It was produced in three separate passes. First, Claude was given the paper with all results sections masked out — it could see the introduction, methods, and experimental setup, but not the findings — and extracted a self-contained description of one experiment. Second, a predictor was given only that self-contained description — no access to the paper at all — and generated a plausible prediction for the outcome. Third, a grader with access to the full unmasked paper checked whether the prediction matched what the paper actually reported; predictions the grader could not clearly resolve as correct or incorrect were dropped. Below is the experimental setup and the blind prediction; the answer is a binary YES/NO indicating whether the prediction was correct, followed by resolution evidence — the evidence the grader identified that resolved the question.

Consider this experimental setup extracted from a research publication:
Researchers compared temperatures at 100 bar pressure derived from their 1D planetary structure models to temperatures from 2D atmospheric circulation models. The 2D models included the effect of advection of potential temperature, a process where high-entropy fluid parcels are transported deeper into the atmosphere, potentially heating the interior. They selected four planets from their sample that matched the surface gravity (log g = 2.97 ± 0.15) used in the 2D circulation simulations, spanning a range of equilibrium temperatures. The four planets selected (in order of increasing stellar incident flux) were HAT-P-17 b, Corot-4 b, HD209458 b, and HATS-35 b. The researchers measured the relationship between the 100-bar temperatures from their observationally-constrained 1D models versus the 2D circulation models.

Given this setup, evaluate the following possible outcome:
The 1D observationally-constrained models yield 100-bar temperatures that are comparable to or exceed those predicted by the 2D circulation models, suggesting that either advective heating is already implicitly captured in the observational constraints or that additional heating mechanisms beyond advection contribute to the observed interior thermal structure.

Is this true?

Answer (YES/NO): NO